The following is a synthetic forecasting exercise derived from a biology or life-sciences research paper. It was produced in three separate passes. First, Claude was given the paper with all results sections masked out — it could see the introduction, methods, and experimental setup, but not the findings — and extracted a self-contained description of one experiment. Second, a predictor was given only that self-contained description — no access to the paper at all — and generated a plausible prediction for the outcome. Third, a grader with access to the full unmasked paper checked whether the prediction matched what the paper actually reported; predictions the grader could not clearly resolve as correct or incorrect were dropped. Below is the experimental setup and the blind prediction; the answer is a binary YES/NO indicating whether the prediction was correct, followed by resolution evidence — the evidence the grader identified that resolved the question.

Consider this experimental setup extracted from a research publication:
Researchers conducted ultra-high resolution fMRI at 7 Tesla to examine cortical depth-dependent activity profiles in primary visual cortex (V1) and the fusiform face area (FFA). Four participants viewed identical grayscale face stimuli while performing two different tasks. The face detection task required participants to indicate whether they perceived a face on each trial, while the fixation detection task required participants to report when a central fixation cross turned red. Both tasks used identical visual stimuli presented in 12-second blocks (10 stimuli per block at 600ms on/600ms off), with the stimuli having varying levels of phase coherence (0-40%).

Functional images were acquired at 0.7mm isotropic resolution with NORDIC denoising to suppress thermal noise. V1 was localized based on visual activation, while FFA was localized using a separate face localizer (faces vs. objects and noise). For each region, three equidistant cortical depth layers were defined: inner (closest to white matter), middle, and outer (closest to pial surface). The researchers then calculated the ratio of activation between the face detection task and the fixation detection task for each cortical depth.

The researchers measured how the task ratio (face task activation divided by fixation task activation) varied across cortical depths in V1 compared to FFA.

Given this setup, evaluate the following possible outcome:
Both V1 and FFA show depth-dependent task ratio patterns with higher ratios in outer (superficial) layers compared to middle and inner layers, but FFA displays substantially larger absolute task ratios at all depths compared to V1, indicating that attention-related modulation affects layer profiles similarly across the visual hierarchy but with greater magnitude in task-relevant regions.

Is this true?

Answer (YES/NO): NO